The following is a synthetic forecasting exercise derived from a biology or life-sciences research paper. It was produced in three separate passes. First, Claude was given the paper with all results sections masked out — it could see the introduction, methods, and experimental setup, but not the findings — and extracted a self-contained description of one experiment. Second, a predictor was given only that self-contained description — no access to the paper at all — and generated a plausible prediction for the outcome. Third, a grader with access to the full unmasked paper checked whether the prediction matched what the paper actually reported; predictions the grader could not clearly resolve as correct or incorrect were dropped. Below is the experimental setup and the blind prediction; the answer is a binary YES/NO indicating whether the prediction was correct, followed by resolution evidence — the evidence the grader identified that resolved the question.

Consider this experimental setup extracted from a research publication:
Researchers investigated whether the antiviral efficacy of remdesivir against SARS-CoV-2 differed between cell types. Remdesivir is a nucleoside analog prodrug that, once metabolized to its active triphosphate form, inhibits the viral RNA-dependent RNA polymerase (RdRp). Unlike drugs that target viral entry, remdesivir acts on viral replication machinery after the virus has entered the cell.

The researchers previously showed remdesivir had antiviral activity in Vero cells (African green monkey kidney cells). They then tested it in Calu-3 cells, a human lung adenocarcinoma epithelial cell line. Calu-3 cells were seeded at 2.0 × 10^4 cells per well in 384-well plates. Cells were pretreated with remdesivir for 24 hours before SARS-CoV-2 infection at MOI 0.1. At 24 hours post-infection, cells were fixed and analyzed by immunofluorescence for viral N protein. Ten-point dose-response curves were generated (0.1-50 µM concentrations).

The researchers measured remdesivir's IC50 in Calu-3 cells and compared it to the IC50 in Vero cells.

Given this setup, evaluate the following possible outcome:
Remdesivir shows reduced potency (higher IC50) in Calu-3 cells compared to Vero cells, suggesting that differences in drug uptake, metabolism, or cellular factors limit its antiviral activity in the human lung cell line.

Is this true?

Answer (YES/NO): NO